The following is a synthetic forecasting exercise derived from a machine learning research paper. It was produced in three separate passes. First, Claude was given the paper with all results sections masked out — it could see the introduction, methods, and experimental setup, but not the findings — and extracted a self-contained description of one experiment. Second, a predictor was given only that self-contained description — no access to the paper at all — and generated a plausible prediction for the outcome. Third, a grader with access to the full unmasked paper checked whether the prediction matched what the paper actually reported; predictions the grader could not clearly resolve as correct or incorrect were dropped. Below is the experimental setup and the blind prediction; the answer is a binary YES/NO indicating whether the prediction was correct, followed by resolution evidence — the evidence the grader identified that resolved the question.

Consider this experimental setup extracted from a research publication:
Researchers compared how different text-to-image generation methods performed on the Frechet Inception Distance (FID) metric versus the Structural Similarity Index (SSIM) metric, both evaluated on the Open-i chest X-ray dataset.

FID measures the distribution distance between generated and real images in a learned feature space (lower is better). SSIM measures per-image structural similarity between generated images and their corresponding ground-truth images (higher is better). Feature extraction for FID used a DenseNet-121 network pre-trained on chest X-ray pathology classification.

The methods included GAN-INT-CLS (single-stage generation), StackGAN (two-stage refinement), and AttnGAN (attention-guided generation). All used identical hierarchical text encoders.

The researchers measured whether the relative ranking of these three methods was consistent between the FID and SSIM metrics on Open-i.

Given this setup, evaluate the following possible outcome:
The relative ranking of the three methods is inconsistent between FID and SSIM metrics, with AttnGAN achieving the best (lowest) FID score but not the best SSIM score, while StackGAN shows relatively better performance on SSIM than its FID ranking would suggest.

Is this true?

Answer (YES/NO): NO